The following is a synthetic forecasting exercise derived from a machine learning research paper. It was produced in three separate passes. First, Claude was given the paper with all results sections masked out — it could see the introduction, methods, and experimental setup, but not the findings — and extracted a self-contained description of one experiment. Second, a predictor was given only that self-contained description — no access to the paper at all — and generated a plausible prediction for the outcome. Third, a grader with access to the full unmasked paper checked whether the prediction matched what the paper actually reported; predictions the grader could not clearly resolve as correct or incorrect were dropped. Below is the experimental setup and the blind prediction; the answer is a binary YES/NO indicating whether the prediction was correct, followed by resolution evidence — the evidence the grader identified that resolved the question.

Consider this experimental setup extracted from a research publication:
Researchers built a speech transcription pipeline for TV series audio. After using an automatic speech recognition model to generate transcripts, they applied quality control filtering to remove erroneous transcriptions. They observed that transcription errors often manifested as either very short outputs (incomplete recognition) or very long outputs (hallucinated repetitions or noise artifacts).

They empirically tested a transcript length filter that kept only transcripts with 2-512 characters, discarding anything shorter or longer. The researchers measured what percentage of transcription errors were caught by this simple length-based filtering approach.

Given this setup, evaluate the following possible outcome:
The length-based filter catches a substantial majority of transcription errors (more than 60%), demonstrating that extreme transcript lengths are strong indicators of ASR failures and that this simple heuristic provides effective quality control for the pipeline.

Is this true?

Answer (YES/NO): YES